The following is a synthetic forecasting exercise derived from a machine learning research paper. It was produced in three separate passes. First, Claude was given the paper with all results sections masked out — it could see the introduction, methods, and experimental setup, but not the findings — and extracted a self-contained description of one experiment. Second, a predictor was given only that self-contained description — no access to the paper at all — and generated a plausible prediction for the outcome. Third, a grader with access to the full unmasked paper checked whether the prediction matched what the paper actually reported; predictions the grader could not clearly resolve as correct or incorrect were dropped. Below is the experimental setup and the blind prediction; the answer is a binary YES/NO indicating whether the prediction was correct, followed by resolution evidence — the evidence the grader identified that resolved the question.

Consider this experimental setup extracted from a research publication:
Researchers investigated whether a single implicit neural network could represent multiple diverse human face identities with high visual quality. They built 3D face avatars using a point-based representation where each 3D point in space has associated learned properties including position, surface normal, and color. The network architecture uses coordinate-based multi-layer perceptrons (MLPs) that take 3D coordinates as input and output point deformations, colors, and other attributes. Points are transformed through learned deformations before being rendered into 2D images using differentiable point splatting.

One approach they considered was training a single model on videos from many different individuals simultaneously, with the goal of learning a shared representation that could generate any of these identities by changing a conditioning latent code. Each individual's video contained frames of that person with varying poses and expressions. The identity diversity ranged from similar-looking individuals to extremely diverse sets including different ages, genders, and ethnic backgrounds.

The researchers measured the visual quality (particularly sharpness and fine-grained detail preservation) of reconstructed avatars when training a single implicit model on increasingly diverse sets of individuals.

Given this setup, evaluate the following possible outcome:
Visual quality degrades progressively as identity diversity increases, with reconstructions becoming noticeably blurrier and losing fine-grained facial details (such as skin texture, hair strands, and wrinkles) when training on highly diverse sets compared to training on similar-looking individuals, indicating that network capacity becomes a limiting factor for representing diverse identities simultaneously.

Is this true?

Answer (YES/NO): YES